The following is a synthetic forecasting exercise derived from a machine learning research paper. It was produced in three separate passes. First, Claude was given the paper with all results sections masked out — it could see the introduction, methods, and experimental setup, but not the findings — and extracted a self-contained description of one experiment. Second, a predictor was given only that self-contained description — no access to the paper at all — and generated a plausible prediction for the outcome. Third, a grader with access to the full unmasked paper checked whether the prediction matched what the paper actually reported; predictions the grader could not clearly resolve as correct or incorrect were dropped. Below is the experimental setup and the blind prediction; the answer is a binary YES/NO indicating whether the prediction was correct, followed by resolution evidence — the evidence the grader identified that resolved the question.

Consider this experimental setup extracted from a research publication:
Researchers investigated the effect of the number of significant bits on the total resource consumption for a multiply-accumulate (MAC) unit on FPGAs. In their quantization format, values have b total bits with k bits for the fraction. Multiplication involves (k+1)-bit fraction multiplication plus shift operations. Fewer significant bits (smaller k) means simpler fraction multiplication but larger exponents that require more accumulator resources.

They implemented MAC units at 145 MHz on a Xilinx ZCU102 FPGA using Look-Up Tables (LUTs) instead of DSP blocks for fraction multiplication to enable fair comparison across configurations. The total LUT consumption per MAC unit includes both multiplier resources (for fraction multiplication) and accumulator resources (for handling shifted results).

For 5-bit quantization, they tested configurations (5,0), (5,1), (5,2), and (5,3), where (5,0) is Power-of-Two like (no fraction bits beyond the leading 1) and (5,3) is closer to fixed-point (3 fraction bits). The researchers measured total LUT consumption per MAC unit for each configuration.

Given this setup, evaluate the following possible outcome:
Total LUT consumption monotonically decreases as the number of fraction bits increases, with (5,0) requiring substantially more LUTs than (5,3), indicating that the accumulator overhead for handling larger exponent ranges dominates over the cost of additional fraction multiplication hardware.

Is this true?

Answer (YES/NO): NO